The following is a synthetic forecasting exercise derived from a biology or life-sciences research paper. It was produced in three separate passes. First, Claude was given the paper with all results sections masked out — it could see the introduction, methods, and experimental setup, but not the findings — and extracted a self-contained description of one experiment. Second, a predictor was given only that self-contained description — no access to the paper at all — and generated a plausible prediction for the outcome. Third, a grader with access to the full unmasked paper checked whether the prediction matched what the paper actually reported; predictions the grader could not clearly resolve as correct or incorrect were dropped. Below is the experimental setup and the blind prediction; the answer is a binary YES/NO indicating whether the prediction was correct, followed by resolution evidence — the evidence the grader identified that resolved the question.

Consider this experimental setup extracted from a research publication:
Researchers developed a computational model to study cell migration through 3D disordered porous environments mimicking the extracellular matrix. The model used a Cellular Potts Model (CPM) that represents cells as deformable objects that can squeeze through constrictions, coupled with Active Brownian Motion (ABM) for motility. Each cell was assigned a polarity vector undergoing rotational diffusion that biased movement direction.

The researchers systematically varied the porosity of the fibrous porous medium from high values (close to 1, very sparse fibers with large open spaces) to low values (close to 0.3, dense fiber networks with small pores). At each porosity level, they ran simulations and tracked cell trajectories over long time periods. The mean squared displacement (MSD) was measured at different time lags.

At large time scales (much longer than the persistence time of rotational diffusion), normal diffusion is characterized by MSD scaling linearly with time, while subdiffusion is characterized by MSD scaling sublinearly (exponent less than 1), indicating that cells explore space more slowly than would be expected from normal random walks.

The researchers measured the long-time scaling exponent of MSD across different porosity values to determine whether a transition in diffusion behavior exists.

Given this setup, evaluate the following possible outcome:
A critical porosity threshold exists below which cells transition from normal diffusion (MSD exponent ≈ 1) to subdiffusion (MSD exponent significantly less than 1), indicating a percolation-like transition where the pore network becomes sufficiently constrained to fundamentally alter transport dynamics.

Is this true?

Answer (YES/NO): YES